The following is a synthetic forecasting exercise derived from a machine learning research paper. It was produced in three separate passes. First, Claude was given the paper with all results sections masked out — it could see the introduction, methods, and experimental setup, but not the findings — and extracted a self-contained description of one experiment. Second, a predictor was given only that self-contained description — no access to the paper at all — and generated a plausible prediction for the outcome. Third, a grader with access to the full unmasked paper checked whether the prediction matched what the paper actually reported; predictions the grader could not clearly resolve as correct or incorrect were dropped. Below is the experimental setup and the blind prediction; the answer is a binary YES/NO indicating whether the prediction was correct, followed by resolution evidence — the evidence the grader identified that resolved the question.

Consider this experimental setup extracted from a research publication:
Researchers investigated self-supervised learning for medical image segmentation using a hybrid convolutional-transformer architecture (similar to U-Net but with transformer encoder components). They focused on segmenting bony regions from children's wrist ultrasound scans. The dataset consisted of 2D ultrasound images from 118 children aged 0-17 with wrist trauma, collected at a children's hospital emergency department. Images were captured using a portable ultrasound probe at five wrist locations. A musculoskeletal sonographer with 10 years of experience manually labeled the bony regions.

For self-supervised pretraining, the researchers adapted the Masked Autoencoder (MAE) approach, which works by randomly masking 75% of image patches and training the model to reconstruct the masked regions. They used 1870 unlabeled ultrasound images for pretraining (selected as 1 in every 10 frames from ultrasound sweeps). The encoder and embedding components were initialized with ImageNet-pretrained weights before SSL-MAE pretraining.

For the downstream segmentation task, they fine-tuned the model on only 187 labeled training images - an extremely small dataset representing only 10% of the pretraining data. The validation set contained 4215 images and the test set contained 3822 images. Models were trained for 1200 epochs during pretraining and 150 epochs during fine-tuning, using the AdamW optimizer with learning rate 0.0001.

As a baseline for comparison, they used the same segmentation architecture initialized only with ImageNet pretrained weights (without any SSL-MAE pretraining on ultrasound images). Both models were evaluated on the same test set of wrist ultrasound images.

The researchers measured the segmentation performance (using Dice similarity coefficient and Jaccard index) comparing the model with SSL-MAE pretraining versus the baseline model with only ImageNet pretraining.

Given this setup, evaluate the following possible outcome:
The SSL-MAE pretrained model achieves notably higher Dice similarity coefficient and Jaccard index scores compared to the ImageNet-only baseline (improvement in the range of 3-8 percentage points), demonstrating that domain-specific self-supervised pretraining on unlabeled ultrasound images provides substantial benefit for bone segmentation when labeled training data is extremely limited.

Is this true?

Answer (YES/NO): NO